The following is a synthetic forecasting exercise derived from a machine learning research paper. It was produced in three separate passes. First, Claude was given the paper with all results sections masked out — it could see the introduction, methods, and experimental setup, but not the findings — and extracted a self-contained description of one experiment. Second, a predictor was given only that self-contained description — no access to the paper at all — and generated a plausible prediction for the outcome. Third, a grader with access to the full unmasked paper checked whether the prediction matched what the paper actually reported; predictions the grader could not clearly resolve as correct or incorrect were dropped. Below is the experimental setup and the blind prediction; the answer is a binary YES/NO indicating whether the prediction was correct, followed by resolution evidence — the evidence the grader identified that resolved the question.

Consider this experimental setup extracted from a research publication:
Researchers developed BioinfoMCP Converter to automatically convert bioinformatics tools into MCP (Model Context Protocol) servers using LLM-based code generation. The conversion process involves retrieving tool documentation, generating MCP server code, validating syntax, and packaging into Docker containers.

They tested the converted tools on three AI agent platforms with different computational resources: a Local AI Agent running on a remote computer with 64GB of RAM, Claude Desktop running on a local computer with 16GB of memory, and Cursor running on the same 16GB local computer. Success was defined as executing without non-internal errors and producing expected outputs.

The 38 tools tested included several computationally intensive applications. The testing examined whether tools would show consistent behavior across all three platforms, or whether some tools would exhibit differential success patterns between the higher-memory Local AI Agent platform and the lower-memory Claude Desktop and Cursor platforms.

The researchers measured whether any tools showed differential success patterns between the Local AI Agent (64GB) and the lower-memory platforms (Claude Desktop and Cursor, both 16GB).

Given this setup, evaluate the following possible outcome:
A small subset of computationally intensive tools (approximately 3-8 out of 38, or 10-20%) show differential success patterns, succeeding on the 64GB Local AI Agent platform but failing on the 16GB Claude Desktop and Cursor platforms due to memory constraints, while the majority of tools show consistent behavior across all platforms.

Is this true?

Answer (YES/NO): NO